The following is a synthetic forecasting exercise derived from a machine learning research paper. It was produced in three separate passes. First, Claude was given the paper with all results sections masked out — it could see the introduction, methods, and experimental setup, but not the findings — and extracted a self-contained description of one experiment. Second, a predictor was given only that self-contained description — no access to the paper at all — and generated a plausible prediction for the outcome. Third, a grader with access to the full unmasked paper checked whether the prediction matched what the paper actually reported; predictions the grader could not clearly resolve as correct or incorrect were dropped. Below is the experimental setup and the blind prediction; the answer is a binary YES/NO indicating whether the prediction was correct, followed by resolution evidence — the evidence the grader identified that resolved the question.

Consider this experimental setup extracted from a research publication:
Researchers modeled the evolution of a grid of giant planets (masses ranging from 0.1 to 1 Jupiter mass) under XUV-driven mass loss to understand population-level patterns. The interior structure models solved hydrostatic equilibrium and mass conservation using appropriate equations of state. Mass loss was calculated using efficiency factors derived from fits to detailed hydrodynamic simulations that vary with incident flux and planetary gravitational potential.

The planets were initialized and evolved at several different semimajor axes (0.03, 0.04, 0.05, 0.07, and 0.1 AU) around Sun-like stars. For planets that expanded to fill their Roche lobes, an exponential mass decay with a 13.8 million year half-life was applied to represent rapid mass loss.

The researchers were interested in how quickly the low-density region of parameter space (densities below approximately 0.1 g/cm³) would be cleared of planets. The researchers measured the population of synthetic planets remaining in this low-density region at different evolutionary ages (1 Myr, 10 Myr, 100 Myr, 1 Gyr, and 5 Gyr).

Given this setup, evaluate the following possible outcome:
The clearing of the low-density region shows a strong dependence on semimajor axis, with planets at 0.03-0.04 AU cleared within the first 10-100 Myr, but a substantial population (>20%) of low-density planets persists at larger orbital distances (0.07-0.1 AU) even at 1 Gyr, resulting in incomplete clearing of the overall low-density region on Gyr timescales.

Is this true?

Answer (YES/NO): NO